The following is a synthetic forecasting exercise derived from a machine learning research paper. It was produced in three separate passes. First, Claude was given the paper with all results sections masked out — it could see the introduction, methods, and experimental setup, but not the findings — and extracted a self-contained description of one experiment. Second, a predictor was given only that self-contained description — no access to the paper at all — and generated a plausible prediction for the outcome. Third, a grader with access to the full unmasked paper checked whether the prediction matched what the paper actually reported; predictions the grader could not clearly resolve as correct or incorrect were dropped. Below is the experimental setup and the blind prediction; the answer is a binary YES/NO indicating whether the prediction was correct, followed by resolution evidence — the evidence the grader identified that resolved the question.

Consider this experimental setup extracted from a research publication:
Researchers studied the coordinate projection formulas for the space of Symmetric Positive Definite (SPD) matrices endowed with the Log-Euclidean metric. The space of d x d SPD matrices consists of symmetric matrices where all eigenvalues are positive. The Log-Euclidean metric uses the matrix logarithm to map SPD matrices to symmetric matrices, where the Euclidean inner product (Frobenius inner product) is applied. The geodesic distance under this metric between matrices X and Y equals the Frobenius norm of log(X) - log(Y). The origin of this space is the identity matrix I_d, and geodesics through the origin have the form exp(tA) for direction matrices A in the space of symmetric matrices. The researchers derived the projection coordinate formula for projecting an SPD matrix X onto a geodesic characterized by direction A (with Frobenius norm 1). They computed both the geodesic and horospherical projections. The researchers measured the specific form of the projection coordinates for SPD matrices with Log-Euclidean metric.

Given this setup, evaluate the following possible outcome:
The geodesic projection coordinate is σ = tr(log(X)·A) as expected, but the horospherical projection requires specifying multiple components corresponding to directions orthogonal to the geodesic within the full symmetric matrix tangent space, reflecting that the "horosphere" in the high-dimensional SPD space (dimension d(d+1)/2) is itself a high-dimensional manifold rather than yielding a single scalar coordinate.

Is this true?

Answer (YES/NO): NO